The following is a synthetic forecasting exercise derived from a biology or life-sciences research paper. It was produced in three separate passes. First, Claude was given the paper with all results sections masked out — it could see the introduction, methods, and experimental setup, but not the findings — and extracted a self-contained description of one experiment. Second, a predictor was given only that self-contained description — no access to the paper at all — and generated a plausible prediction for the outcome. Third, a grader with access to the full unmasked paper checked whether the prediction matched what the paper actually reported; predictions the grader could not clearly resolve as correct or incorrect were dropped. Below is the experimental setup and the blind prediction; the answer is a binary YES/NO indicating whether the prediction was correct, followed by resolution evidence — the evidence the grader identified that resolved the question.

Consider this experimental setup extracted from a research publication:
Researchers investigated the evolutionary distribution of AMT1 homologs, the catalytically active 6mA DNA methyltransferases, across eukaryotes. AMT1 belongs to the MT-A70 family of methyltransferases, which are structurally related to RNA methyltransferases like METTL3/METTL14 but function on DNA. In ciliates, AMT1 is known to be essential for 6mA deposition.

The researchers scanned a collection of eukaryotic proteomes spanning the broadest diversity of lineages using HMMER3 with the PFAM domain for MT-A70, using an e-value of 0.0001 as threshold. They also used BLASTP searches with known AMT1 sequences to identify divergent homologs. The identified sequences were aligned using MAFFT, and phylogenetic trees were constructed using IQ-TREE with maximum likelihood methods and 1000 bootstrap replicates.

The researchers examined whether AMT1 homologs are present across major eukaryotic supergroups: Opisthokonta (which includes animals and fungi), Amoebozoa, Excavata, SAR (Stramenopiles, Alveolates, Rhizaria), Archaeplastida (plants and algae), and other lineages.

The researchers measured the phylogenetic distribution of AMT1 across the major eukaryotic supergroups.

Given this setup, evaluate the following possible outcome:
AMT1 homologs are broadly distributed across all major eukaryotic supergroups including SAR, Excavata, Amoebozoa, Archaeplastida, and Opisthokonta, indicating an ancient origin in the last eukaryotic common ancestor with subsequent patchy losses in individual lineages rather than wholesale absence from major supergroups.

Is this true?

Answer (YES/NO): YES